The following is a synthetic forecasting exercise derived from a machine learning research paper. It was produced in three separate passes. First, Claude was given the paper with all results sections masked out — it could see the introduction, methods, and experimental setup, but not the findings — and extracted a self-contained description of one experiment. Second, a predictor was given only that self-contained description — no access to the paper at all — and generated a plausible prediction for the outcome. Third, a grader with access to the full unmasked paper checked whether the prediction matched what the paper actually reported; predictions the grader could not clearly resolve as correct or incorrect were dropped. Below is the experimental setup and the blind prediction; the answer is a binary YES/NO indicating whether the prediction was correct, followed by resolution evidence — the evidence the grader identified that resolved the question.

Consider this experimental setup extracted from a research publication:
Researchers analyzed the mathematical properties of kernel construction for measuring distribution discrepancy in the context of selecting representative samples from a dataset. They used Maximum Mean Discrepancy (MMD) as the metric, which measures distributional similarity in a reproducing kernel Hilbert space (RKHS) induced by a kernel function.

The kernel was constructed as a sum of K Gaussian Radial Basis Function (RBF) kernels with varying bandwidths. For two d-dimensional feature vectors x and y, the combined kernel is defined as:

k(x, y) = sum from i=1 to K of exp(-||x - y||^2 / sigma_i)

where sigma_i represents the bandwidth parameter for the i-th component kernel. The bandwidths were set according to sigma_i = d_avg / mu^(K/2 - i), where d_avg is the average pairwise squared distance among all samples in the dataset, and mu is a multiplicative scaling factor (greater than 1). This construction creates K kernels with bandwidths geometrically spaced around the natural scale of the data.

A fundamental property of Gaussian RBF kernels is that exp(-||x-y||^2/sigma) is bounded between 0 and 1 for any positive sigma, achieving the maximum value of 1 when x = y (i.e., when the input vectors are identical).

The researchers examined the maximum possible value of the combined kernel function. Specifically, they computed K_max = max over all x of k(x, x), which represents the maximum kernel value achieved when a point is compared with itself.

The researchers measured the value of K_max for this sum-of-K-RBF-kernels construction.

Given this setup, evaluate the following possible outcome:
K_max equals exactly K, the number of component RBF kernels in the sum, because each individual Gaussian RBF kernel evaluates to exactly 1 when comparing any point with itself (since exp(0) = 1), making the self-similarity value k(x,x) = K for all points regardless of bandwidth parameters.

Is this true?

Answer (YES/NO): YES